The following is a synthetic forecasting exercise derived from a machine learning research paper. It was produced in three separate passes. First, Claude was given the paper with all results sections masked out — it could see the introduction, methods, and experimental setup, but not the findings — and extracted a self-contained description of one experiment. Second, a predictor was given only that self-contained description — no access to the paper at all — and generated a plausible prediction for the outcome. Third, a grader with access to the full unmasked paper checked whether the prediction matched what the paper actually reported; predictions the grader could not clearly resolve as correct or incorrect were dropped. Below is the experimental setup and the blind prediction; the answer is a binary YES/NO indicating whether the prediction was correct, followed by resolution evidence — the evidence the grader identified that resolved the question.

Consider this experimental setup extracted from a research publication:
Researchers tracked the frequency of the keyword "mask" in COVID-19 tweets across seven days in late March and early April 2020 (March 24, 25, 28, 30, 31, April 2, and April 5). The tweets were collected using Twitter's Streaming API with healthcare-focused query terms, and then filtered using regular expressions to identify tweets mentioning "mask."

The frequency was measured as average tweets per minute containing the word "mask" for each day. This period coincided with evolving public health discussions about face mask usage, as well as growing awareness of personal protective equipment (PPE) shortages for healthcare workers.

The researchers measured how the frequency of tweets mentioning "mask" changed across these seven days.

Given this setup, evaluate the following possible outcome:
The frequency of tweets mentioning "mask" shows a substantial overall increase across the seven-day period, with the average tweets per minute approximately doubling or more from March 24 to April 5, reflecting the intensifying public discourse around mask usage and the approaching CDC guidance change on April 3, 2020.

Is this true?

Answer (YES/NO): NO